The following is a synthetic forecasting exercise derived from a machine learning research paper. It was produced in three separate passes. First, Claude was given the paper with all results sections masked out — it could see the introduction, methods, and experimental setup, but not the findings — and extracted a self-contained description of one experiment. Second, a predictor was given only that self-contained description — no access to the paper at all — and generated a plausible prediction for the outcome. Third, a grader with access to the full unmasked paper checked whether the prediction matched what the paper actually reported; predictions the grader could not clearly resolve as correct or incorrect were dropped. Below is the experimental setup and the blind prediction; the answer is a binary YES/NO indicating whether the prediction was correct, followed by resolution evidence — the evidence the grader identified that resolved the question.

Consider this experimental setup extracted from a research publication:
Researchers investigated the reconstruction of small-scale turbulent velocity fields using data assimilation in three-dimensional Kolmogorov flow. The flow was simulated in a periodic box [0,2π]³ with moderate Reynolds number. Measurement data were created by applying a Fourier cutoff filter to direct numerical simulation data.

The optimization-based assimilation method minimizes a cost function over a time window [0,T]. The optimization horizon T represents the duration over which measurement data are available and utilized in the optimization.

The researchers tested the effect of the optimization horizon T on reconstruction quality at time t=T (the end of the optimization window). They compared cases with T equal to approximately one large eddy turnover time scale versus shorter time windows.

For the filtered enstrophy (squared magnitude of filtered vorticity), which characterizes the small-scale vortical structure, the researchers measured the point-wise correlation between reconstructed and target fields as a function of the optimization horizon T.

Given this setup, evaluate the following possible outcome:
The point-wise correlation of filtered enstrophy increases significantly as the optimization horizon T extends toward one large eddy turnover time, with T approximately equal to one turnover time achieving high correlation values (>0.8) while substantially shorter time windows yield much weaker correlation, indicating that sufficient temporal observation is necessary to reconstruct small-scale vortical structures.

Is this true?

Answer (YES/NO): YES